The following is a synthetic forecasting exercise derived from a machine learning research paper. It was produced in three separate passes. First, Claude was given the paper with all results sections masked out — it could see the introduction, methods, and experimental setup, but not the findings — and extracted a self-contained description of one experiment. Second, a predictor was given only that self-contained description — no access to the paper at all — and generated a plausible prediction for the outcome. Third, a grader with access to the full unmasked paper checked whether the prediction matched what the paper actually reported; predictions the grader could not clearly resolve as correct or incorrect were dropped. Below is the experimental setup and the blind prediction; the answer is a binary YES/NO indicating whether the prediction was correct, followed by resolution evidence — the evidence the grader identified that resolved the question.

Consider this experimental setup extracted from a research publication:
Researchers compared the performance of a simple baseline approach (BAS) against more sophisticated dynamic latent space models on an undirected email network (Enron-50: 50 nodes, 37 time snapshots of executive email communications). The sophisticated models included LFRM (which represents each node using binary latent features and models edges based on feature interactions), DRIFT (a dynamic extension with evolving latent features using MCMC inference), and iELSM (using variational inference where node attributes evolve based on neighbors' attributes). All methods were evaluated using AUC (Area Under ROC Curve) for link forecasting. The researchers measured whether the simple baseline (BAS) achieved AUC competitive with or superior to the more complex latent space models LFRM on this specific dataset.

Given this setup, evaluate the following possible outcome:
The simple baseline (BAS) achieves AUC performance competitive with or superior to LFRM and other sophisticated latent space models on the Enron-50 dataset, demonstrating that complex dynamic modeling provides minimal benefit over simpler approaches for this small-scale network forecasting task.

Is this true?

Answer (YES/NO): NO